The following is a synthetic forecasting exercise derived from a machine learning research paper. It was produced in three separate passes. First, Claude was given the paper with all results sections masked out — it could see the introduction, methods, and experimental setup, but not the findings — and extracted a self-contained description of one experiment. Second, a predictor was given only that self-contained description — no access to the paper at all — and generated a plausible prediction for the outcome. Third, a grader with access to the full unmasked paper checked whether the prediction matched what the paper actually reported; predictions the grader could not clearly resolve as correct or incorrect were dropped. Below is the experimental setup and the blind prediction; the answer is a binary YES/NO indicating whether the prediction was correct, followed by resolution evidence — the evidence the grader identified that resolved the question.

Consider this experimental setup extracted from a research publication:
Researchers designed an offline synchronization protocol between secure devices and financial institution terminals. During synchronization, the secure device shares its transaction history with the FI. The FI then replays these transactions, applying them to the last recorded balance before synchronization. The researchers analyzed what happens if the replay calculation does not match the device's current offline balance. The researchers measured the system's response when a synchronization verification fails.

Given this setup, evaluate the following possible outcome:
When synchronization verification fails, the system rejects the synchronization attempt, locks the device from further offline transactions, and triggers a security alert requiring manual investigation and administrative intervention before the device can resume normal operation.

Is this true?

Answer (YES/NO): NO